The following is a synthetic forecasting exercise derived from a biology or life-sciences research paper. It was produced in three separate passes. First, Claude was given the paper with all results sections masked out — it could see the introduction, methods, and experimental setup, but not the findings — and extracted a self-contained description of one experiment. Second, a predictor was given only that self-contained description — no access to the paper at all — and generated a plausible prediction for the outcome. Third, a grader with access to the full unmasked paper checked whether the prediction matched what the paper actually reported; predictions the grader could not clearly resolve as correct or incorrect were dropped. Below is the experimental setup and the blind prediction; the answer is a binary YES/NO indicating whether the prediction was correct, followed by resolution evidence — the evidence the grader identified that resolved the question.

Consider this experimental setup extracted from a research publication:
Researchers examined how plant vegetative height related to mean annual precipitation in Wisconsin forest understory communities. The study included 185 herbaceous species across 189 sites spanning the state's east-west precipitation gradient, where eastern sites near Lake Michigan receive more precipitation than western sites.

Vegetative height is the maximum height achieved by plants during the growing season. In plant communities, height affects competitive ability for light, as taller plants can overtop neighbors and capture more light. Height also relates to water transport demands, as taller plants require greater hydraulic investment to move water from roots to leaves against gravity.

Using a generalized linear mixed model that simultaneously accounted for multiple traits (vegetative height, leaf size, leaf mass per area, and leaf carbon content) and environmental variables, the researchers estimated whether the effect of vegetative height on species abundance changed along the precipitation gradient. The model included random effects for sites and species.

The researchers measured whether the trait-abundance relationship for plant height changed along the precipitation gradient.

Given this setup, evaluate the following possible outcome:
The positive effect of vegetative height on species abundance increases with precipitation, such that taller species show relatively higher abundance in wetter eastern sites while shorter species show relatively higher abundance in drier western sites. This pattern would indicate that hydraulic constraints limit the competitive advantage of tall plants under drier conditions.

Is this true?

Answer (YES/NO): NO